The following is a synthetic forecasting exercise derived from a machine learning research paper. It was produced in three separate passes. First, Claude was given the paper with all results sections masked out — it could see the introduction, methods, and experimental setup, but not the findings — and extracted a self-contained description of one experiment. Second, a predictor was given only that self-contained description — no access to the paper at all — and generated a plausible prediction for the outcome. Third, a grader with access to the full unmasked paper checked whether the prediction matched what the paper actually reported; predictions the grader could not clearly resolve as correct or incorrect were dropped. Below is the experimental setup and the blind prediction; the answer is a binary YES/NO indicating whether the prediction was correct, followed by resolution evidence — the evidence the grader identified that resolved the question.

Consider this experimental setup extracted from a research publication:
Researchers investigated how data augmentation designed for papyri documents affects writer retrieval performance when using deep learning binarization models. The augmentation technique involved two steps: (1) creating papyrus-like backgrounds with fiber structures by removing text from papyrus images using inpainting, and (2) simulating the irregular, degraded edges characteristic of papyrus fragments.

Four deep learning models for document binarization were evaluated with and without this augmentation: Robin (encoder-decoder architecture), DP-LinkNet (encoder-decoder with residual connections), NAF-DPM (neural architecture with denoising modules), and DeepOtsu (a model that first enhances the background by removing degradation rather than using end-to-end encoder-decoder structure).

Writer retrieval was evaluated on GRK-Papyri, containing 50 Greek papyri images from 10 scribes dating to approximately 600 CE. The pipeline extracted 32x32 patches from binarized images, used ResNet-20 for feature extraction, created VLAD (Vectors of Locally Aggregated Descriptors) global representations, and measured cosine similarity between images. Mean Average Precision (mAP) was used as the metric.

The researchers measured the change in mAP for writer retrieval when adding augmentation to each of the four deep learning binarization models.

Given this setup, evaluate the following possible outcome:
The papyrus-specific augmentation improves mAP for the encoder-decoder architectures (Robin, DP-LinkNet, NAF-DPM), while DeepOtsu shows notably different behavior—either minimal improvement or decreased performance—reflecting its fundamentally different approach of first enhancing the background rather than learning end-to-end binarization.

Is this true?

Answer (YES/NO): YES